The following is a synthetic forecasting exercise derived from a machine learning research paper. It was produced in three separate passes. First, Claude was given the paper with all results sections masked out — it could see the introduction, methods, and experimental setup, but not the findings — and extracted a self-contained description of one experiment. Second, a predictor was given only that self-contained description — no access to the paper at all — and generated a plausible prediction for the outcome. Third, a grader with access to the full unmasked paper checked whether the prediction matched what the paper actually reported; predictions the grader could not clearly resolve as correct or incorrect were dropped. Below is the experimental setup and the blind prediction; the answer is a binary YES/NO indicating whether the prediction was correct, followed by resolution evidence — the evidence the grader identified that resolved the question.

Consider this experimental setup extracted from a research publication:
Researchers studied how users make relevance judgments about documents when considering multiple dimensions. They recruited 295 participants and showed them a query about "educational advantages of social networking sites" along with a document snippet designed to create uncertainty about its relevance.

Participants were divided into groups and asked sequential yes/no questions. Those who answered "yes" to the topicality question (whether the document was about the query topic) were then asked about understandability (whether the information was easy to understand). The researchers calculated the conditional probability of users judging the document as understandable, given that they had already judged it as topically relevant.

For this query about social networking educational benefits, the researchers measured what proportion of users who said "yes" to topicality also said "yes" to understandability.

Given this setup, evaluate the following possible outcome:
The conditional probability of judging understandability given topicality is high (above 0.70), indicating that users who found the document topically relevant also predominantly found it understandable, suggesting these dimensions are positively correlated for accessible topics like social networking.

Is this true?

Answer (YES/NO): YES